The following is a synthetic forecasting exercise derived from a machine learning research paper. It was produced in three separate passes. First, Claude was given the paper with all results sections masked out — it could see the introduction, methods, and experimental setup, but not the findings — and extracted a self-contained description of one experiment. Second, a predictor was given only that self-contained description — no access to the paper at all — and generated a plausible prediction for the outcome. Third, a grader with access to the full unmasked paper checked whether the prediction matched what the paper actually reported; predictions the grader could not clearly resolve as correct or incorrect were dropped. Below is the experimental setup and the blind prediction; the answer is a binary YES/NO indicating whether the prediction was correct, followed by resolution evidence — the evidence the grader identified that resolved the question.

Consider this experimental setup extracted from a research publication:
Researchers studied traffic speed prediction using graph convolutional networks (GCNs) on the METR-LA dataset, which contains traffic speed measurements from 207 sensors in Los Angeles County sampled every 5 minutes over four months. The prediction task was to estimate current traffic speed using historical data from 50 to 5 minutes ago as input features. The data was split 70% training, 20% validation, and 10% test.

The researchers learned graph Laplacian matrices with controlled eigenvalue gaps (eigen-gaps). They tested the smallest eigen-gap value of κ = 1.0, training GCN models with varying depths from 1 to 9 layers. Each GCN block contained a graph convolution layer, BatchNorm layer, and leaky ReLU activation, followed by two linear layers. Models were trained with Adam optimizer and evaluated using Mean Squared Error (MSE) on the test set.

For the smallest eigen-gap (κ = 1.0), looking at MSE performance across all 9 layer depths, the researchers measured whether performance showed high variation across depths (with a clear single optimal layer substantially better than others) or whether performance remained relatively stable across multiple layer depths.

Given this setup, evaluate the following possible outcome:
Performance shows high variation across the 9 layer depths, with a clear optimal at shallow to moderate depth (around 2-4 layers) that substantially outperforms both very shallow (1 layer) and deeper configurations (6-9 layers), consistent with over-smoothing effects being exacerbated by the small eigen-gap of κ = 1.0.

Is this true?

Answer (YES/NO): NO